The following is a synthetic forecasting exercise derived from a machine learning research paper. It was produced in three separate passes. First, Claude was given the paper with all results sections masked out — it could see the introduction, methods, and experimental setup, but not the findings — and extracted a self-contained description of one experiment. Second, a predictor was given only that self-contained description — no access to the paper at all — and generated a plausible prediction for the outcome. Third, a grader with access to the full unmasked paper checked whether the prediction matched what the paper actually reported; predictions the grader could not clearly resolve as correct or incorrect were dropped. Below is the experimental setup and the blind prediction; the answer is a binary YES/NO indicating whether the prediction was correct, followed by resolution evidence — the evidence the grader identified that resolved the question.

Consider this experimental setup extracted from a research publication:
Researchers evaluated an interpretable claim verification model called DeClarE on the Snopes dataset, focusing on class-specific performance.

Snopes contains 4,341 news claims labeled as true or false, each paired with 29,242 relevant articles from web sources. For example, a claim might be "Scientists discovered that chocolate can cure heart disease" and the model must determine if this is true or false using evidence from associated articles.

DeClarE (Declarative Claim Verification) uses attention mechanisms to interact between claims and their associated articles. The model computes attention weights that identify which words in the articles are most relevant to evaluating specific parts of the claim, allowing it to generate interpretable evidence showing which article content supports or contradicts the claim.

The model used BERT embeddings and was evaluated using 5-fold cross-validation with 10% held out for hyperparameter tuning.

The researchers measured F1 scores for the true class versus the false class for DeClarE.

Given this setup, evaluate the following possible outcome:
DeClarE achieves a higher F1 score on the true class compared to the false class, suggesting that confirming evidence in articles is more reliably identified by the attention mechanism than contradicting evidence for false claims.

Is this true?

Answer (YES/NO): NO